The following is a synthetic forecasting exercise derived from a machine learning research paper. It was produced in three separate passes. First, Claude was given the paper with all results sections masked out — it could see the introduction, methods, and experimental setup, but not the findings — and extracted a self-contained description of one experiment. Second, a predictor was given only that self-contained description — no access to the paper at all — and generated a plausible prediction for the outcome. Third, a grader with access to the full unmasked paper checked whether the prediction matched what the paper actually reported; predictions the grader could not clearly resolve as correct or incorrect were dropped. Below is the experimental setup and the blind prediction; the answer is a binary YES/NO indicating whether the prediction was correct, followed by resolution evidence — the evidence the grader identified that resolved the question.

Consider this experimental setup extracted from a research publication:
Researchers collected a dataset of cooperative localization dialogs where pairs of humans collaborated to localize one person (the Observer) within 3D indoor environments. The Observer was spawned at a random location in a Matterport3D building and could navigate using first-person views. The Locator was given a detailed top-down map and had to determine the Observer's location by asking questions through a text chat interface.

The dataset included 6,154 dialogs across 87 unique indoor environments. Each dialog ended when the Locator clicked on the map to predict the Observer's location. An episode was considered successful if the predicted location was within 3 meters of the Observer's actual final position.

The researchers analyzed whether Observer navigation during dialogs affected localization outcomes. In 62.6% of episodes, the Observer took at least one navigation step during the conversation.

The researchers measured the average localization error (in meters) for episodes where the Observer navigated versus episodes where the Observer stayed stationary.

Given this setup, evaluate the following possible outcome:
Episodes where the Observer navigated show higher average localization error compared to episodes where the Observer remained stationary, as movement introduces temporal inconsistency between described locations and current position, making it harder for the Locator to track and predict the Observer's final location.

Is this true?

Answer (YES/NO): NO